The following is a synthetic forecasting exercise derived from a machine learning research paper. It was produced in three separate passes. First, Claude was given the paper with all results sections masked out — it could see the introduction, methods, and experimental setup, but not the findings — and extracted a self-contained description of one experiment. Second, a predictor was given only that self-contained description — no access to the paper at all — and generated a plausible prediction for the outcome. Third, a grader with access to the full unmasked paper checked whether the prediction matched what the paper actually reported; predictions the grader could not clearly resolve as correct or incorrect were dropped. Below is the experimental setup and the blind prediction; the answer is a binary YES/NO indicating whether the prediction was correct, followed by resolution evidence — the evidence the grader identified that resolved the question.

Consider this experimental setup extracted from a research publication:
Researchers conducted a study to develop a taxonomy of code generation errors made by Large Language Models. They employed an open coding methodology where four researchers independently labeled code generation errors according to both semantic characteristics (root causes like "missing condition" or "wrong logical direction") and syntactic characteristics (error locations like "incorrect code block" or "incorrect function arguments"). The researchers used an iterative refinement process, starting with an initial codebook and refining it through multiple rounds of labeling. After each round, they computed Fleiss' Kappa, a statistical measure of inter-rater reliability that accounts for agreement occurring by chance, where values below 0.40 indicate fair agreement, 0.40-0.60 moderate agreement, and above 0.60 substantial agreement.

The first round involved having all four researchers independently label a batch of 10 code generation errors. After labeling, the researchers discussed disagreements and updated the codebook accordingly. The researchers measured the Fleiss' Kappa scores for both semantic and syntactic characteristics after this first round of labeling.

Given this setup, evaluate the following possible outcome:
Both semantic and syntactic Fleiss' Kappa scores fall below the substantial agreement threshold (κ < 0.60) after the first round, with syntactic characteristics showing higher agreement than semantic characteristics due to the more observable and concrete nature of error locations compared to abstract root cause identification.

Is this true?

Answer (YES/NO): NO